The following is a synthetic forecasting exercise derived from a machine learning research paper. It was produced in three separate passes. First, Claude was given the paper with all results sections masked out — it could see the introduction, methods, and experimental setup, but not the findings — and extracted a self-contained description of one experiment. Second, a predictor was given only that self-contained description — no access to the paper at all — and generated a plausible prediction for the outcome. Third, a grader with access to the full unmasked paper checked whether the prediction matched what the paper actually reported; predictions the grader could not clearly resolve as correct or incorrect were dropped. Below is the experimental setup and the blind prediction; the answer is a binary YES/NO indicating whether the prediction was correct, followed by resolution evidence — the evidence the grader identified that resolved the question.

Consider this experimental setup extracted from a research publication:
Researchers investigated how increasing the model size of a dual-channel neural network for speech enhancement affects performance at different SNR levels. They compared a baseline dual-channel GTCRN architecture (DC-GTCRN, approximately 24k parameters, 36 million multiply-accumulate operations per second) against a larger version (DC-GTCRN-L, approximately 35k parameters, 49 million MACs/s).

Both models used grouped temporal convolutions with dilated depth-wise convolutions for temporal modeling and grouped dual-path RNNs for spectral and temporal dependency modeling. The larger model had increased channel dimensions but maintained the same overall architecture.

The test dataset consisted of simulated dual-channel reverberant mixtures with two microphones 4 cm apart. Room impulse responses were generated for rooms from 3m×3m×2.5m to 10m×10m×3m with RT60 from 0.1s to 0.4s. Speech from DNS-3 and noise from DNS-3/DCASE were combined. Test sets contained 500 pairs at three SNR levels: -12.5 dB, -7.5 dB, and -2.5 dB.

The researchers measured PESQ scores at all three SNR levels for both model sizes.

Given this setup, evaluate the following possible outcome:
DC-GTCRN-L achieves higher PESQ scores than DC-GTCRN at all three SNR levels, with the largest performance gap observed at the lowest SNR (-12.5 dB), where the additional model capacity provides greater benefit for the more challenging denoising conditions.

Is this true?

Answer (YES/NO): NO